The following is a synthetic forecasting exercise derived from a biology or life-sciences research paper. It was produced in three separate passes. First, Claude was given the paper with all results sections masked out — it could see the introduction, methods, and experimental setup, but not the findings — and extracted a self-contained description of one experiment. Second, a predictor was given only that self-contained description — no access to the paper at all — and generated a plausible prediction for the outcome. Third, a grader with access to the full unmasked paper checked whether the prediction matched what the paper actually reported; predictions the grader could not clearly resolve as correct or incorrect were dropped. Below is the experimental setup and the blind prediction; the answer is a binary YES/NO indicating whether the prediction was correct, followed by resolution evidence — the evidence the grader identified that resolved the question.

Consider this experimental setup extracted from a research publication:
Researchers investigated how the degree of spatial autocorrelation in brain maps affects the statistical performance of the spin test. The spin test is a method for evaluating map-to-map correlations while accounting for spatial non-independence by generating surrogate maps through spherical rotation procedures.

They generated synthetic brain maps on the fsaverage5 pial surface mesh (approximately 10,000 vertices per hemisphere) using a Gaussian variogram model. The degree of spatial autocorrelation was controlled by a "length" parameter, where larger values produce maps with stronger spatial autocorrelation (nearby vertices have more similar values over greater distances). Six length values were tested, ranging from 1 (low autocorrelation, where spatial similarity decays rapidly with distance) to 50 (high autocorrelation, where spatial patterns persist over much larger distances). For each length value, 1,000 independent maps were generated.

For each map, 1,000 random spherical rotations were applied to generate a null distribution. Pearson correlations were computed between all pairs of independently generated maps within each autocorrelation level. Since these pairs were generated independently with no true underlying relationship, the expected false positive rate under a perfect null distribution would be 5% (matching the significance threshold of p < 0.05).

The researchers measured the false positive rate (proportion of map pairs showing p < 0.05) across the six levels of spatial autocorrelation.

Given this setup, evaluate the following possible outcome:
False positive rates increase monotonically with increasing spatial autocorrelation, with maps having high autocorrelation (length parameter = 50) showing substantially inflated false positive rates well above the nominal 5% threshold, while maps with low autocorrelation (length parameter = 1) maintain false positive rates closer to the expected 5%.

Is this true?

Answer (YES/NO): YES